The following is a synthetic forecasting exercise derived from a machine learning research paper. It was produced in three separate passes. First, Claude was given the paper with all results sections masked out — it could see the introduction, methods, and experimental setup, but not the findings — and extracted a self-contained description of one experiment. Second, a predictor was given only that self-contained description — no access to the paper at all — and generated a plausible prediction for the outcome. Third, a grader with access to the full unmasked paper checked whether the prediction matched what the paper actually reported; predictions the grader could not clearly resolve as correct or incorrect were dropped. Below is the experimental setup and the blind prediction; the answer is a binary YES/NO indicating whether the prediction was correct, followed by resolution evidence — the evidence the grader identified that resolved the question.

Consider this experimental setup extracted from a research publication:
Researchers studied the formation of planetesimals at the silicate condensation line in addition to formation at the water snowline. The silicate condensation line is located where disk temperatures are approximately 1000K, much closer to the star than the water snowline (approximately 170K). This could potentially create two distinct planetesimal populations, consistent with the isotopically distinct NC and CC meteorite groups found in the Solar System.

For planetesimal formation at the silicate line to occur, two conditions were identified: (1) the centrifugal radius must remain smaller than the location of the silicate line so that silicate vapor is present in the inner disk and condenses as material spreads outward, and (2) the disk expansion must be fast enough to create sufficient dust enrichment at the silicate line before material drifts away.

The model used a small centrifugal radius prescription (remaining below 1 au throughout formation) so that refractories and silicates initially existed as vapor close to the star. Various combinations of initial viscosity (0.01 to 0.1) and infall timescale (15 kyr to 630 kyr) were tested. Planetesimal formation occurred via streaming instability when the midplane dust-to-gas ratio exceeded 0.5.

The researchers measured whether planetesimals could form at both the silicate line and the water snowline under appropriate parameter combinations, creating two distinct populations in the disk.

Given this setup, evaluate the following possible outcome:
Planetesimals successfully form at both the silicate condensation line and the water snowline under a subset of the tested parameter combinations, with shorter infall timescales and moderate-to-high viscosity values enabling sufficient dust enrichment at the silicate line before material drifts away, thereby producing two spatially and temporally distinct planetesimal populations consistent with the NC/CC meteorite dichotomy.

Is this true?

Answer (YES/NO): NO